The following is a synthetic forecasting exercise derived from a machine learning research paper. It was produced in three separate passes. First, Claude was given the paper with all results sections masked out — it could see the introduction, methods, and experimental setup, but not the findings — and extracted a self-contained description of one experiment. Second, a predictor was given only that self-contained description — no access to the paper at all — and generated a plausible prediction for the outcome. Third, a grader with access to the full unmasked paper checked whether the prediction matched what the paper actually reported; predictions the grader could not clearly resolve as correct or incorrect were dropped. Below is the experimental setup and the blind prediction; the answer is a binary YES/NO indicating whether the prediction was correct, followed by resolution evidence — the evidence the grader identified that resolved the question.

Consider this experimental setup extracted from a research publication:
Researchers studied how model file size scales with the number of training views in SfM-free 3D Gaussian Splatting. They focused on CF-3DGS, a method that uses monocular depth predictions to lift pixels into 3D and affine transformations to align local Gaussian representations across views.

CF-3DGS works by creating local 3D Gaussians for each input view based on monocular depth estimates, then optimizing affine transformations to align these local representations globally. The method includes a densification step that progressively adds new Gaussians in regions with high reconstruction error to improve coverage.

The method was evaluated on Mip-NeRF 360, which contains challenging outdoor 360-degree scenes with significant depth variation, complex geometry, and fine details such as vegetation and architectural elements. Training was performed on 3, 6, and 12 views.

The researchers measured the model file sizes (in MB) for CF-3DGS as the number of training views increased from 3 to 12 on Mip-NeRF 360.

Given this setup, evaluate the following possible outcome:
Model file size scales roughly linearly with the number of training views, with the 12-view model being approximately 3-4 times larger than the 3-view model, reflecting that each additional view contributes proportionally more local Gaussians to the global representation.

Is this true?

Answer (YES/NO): NO